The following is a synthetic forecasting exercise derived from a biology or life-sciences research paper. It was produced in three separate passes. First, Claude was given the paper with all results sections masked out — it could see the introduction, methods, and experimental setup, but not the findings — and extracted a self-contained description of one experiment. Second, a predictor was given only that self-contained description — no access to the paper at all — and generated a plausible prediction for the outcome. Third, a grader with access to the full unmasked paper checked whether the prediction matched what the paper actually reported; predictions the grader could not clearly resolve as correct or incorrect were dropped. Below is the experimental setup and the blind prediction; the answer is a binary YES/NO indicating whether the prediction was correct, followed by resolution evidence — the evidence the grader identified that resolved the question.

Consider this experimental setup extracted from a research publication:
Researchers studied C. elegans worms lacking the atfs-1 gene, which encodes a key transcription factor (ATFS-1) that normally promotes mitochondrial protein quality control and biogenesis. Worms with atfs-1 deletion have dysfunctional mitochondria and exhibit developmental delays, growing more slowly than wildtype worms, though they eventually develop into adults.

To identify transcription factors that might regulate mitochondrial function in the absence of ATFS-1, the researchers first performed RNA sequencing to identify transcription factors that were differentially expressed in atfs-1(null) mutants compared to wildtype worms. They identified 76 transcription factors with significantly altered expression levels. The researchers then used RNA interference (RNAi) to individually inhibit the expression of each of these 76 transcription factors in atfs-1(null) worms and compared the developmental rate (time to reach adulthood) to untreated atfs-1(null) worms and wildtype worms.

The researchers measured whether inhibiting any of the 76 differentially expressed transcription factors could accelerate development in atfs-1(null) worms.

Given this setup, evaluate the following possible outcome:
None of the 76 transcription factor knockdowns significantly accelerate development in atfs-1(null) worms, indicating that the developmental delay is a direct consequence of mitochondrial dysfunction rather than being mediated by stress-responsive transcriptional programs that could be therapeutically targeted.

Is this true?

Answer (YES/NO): NO